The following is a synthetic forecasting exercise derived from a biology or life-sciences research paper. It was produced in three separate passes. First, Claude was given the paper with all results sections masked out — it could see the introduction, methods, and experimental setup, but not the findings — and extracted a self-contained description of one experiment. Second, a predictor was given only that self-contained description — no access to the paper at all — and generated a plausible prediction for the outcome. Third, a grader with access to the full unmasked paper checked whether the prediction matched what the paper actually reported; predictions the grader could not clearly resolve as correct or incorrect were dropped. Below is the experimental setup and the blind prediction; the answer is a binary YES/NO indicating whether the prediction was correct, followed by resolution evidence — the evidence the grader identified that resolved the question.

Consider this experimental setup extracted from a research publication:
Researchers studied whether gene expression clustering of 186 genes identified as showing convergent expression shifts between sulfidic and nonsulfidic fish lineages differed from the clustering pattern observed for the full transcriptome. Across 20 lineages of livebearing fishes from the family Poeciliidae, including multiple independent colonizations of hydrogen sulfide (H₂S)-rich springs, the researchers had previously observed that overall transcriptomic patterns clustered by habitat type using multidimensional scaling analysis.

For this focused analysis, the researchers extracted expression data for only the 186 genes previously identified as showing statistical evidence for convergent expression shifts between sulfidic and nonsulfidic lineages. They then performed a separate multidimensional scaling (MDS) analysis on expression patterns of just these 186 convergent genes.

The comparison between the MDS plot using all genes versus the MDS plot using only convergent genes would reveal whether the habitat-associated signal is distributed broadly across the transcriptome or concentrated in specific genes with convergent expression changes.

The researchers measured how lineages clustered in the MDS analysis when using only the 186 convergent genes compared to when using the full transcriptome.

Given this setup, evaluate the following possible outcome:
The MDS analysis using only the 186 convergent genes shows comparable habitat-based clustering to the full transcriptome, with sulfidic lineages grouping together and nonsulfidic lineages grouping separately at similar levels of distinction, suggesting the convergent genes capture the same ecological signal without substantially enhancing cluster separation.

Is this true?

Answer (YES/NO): NO